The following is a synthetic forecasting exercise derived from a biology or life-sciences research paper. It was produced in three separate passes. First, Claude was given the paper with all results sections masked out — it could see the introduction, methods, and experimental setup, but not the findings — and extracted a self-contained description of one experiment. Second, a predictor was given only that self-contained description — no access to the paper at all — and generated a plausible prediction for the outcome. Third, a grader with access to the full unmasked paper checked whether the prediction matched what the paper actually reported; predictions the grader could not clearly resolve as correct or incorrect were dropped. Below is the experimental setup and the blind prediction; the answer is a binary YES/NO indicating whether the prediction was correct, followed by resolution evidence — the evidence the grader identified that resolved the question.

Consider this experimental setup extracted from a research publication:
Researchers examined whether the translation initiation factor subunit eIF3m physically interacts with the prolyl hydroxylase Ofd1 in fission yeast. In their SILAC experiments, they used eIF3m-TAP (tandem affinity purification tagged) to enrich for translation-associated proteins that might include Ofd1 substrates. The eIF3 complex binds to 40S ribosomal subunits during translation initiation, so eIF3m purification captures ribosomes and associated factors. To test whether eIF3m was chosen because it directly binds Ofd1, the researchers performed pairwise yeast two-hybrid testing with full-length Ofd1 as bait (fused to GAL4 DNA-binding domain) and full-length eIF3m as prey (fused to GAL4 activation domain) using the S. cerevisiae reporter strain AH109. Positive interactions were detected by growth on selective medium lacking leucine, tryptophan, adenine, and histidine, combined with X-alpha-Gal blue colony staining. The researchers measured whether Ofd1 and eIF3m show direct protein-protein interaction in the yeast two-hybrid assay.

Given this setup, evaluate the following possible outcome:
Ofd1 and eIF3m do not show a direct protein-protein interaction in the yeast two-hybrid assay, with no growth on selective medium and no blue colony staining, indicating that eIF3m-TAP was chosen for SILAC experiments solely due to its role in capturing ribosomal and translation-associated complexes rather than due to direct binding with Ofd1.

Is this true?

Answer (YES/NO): YES